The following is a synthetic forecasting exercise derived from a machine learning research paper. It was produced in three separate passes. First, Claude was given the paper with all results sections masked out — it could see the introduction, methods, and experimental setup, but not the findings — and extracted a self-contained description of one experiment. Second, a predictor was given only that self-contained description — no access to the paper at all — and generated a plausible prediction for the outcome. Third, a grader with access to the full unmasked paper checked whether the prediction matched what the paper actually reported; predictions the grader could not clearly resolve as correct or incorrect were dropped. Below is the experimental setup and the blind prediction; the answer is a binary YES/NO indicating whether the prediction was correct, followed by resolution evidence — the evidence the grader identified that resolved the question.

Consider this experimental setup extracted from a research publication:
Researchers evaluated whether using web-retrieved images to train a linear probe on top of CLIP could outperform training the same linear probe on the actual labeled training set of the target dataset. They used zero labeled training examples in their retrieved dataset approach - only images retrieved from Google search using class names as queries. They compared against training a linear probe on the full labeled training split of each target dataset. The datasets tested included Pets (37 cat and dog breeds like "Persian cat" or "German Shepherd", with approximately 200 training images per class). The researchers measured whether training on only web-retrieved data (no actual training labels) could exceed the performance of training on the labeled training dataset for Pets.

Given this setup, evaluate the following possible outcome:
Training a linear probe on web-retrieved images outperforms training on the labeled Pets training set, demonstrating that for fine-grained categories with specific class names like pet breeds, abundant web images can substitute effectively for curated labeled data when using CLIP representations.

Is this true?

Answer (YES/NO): YES